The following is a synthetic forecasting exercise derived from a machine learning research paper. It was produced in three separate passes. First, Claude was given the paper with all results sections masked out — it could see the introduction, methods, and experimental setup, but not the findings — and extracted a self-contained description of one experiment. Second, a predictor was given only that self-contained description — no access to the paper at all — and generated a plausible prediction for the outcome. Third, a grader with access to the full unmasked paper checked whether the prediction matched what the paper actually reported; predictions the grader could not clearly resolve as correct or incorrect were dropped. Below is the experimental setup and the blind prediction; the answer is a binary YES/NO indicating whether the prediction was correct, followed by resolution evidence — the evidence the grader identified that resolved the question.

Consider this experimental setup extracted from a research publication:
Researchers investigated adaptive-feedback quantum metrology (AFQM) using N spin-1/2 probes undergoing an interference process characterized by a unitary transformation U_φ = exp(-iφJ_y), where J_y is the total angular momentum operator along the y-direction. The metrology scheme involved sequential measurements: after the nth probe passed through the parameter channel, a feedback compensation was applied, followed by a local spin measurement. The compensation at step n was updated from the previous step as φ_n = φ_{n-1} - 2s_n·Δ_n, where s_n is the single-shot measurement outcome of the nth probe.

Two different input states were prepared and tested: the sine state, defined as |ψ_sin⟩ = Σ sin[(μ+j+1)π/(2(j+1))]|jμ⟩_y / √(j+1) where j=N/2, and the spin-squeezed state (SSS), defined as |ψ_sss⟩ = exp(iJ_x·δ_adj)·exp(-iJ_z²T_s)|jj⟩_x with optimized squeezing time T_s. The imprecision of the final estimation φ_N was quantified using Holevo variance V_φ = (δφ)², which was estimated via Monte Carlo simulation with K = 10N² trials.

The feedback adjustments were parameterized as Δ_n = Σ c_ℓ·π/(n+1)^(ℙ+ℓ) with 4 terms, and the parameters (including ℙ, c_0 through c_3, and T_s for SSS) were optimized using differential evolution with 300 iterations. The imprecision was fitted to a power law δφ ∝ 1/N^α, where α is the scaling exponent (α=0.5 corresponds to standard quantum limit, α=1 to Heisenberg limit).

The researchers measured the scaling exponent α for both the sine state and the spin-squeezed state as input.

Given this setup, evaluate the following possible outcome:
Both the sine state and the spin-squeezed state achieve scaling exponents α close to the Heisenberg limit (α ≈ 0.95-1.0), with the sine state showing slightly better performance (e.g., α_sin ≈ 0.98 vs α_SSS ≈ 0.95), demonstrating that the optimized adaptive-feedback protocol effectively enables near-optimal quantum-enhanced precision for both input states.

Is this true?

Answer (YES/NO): NO